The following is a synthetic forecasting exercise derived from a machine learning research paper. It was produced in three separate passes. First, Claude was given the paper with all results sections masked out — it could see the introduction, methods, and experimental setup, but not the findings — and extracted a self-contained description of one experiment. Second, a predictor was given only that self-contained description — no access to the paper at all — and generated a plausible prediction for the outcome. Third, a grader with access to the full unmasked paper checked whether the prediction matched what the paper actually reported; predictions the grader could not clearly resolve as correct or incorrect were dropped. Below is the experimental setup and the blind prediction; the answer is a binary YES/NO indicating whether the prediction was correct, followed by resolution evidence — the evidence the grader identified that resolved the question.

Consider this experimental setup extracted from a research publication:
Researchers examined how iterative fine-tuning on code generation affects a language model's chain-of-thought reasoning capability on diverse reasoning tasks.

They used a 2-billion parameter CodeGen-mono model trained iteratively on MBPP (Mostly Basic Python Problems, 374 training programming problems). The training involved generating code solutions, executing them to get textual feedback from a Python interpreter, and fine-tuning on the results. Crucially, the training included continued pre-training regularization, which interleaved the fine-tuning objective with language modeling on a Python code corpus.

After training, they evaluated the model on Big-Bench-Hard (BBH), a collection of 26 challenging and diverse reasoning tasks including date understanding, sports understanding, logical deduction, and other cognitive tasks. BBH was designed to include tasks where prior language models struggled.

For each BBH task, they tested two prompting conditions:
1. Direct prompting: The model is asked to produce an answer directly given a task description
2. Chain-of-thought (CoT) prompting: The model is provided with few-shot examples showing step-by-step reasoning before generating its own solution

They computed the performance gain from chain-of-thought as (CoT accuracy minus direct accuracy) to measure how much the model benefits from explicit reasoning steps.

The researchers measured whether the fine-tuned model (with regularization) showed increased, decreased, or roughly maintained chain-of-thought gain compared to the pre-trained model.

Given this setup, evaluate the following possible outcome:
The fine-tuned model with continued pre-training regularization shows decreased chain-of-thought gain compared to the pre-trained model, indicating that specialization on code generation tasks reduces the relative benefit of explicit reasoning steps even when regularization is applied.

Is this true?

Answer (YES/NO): NO